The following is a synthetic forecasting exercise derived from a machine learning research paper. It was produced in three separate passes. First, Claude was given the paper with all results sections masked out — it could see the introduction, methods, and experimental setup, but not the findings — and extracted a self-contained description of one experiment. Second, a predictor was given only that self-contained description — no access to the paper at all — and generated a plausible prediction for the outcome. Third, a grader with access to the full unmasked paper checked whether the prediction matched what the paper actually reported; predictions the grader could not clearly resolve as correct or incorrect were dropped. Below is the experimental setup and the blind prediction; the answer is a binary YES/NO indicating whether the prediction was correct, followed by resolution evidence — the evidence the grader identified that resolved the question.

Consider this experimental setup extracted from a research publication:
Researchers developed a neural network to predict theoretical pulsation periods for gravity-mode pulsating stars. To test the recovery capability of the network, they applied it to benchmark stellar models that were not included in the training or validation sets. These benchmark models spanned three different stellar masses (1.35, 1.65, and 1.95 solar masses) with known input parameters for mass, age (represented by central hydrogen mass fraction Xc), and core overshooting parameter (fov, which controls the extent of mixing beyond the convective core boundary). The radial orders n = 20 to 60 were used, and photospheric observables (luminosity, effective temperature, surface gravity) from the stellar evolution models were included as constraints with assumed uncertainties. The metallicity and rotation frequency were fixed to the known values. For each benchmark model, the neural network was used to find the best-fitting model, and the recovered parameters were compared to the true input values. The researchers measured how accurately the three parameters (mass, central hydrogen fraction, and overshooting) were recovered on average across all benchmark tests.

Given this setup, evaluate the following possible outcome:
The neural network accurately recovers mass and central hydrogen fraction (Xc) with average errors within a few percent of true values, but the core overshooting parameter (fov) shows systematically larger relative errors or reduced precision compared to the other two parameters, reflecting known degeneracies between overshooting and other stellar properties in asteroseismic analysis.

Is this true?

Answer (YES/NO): NO